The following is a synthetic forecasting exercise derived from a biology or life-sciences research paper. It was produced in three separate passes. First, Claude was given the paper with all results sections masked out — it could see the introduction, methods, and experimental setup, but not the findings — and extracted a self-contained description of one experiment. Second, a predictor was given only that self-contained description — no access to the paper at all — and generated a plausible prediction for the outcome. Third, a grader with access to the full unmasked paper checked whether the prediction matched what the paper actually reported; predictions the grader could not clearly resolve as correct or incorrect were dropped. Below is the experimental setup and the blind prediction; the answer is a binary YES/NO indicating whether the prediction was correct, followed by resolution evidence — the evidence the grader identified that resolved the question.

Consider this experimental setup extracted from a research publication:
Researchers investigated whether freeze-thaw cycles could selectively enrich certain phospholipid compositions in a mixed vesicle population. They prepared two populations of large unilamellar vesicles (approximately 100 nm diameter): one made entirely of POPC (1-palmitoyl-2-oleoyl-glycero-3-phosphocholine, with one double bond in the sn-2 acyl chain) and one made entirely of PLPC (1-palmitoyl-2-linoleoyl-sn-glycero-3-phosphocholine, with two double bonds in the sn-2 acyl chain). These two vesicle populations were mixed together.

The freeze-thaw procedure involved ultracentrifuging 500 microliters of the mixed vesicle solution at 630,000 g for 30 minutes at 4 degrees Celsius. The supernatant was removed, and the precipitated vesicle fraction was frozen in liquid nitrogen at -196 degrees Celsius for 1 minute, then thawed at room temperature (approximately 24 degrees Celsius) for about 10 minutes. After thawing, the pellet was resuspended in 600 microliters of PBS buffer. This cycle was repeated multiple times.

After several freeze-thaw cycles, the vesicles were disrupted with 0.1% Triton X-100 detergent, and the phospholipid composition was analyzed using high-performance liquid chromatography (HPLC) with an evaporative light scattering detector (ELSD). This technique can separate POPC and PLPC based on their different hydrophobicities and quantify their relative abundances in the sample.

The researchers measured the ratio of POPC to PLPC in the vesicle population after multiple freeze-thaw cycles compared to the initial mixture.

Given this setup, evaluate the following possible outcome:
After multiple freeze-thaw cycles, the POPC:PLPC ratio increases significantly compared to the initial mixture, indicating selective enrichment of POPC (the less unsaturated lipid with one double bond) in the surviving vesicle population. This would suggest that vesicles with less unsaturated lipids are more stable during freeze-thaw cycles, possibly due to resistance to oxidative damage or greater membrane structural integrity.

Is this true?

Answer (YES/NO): NO